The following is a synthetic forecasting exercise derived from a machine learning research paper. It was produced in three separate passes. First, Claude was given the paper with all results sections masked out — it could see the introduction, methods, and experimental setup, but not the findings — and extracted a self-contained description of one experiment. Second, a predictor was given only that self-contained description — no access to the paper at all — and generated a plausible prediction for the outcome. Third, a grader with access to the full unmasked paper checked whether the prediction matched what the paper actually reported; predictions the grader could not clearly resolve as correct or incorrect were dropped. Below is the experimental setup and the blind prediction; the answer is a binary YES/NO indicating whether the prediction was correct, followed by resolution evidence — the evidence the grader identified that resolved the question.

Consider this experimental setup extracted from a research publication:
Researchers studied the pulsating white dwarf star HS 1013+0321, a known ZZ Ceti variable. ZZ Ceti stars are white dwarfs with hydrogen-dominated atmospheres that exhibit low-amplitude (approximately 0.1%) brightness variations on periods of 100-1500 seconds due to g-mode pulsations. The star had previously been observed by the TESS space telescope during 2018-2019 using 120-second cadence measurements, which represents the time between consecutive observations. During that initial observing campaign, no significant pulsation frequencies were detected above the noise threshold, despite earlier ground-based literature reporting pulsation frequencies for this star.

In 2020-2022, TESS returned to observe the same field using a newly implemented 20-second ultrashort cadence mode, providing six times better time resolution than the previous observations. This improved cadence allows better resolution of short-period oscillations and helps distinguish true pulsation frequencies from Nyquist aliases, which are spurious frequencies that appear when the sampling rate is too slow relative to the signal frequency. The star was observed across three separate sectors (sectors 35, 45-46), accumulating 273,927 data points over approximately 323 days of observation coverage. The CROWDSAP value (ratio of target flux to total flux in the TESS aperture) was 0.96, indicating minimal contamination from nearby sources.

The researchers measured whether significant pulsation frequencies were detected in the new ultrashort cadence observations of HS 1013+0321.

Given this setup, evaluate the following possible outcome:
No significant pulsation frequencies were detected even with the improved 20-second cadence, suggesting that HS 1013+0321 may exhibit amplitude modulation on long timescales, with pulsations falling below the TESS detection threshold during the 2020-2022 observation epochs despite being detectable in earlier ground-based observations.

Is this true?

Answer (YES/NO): NO